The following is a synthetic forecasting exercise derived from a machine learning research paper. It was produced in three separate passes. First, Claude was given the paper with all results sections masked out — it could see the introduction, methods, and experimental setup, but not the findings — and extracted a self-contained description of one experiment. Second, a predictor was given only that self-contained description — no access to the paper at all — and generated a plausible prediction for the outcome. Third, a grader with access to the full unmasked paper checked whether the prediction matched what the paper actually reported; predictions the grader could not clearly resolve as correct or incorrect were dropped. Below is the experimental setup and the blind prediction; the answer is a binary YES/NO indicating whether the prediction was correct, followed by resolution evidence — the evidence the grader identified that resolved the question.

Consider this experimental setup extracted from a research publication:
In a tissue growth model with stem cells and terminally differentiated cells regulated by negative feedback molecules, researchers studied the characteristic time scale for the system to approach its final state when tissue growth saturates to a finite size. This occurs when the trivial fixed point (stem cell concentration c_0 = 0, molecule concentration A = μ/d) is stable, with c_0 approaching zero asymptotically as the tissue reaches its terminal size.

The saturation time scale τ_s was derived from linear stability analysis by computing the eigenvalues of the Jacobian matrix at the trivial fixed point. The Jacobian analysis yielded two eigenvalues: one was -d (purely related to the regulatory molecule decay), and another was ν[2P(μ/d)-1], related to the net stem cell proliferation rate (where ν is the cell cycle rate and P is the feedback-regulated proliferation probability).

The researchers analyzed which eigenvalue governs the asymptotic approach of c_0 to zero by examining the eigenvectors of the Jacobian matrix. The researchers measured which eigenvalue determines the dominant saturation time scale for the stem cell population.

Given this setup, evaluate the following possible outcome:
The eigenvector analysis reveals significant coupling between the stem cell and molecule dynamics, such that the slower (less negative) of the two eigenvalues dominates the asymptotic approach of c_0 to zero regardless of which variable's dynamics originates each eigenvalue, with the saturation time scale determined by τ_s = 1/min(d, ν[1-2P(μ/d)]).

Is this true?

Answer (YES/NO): NO